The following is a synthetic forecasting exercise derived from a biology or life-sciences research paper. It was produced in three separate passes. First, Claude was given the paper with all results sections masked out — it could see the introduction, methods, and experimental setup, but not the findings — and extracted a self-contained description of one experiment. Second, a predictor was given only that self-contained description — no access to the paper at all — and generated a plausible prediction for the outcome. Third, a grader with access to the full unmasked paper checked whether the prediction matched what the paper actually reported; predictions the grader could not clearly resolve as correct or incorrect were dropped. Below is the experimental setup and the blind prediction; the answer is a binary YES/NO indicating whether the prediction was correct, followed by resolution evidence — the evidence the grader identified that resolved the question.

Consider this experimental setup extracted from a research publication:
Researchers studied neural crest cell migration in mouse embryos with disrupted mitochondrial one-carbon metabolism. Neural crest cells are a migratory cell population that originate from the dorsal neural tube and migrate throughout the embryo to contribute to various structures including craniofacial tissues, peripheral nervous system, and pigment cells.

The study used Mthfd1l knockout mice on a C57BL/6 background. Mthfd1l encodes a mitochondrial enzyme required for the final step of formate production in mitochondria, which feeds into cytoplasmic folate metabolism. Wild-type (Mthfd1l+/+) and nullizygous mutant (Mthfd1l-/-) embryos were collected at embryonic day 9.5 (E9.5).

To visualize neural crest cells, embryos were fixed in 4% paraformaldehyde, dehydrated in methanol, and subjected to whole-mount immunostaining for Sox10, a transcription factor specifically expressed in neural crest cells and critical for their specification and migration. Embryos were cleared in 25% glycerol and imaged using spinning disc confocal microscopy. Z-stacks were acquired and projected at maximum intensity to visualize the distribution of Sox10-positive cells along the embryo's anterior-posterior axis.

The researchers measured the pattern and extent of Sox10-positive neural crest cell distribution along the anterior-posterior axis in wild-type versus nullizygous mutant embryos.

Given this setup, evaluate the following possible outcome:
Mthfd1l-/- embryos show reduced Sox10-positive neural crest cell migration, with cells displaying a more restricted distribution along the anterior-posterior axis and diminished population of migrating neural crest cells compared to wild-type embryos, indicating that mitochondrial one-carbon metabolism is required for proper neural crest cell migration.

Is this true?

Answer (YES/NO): YES